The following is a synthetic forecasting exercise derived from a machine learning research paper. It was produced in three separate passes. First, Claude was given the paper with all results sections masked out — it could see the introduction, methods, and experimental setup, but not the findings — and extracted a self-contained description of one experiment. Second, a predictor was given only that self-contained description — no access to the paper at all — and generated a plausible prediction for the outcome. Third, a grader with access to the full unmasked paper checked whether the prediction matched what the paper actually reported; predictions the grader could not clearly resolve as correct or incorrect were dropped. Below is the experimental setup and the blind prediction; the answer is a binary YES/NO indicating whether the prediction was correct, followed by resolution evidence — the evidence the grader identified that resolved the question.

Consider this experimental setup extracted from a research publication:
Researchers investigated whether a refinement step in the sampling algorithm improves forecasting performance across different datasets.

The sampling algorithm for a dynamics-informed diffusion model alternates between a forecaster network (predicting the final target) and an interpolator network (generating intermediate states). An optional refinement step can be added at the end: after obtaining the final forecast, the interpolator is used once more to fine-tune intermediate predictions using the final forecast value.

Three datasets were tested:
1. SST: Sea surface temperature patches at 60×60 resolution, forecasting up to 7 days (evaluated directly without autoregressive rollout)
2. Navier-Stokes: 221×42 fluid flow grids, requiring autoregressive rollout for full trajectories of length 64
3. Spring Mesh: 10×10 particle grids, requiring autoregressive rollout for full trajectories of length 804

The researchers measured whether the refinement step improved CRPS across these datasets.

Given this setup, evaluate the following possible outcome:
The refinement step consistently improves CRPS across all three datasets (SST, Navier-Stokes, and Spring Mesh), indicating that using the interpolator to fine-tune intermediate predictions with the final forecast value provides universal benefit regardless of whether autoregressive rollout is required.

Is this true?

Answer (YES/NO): NO